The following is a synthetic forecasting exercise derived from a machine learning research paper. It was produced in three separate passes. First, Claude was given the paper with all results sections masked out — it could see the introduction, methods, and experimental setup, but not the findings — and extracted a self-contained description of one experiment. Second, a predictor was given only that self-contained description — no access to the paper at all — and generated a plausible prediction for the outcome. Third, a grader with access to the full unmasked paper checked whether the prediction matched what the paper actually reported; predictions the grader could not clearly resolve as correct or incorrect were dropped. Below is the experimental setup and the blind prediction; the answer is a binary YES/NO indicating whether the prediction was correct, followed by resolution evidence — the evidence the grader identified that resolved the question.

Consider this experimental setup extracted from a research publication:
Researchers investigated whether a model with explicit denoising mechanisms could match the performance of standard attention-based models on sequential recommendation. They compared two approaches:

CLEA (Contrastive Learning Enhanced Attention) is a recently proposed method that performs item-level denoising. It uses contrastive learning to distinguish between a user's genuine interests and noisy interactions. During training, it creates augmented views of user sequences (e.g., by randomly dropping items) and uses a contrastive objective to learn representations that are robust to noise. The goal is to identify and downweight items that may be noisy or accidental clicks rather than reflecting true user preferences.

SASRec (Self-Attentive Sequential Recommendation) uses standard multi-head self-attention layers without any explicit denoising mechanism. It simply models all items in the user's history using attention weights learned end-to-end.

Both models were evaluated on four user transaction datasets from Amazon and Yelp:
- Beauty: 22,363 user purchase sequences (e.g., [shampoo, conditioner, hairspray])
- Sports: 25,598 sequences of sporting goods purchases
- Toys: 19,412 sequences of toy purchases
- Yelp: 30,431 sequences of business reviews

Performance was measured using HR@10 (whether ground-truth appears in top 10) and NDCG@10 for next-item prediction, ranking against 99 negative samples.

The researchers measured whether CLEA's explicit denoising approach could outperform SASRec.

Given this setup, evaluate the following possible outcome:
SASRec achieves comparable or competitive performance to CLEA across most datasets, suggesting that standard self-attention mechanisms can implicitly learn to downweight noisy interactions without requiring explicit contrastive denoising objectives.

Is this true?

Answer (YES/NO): YES